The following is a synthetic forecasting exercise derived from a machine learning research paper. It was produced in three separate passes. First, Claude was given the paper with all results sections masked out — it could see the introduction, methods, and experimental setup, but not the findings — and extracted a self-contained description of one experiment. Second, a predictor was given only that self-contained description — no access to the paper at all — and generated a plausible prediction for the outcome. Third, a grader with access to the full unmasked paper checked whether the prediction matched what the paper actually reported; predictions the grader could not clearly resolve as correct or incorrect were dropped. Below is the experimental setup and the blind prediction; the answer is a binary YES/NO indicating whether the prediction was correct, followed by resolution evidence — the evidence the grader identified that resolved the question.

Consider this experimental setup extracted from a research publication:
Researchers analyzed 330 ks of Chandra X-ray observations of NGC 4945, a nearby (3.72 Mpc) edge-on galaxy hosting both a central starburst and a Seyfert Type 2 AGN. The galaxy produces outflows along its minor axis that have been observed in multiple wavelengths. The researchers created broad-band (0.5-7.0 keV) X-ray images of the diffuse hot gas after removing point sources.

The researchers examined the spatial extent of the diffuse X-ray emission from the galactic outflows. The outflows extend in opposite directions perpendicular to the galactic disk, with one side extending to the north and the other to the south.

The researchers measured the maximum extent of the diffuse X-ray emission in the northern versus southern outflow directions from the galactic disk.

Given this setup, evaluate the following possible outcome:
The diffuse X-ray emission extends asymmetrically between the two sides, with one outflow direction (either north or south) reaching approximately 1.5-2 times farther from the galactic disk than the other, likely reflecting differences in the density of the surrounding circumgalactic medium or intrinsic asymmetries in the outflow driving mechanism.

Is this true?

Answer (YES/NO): YES